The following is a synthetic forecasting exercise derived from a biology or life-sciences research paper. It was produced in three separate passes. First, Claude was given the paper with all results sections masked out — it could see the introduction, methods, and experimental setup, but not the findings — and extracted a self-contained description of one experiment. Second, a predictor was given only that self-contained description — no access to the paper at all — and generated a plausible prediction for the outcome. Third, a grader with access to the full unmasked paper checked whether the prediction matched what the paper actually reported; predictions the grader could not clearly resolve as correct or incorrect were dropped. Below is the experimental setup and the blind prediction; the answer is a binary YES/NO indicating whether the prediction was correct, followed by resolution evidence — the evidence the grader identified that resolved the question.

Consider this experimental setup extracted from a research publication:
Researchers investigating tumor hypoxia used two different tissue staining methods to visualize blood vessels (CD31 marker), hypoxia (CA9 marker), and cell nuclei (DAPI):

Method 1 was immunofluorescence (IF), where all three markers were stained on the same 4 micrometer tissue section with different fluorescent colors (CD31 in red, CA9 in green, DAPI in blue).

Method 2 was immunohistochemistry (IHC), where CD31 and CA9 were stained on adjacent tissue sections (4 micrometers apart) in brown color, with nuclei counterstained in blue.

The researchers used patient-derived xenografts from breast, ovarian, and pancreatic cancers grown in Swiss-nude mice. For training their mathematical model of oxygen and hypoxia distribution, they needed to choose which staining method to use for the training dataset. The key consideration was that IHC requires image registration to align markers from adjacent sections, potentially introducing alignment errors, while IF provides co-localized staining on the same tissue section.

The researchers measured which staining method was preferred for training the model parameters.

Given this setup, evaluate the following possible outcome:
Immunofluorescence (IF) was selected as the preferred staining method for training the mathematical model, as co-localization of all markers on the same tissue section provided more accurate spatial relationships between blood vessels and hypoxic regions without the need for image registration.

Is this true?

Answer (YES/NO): YES